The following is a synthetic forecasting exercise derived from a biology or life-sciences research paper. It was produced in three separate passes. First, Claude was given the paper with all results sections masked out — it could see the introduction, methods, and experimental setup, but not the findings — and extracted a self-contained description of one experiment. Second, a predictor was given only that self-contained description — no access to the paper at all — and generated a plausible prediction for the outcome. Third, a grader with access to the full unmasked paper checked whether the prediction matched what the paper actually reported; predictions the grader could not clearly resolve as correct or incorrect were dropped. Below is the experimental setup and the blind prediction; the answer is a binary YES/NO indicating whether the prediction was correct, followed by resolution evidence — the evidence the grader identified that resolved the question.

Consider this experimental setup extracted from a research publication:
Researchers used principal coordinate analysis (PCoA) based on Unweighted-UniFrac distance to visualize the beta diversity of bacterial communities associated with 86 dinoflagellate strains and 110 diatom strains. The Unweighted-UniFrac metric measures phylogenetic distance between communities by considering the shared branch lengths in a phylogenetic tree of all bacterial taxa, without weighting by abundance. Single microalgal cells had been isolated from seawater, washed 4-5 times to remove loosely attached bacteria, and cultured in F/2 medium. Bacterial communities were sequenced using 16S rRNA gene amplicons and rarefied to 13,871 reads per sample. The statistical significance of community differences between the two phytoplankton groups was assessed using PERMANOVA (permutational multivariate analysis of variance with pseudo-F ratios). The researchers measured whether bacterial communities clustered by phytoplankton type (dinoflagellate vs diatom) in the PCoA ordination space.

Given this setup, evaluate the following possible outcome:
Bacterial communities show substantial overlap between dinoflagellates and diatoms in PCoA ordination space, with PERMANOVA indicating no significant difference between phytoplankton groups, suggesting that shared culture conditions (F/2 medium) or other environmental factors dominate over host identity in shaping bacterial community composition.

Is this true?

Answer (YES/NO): NO